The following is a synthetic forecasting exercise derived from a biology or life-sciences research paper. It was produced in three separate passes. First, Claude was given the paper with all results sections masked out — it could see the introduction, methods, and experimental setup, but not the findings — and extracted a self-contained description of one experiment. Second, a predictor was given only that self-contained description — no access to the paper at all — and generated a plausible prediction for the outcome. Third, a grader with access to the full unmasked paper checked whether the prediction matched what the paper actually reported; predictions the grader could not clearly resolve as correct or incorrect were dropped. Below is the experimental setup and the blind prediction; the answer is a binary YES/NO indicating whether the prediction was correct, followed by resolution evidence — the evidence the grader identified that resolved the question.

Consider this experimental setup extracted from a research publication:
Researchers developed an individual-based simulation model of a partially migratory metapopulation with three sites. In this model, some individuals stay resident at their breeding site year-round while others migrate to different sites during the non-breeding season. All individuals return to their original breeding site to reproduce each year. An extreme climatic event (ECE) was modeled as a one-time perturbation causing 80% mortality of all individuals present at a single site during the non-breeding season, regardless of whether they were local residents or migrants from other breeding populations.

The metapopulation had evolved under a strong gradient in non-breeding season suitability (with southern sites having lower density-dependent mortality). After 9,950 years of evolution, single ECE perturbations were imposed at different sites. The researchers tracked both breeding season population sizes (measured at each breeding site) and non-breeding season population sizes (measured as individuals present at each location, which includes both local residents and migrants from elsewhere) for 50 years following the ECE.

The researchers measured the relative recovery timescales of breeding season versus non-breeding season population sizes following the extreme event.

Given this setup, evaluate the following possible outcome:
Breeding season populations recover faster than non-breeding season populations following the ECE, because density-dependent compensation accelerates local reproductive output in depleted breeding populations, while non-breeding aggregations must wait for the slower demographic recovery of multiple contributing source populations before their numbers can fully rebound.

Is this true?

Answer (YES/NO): NO